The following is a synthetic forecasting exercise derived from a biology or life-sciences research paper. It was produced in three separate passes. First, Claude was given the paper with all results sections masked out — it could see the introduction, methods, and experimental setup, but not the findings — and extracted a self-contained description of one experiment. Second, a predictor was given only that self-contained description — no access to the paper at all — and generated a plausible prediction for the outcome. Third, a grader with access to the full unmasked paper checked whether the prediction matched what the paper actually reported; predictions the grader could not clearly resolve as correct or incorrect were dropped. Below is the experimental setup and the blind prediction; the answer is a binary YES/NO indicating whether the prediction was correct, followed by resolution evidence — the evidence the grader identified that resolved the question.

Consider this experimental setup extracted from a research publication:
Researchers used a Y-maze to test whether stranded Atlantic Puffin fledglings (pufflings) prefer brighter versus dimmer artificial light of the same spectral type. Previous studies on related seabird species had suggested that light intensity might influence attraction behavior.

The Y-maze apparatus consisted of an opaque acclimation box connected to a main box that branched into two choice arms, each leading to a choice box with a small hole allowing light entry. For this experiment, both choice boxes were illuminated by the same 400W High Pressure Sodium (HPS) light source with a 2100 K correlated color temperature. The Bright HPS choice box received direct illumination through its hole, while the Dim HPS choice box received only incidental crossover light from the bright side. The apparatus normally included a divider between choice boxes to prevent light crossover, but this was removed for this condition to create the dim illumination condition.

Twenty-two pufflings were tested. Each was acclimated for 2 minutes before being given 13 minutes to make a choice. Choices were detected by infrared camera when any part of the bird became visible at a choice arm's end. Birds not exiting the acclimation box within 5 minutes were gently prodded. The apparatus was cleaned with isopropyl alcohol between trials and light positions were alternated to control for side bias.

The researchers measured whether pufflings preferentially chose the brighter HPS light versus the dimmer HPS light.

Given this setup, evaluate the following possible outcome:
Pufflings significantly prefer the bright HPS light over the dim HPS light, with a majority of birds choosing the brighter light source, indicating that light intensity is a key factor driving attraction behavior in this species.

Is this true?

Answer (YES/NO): NO